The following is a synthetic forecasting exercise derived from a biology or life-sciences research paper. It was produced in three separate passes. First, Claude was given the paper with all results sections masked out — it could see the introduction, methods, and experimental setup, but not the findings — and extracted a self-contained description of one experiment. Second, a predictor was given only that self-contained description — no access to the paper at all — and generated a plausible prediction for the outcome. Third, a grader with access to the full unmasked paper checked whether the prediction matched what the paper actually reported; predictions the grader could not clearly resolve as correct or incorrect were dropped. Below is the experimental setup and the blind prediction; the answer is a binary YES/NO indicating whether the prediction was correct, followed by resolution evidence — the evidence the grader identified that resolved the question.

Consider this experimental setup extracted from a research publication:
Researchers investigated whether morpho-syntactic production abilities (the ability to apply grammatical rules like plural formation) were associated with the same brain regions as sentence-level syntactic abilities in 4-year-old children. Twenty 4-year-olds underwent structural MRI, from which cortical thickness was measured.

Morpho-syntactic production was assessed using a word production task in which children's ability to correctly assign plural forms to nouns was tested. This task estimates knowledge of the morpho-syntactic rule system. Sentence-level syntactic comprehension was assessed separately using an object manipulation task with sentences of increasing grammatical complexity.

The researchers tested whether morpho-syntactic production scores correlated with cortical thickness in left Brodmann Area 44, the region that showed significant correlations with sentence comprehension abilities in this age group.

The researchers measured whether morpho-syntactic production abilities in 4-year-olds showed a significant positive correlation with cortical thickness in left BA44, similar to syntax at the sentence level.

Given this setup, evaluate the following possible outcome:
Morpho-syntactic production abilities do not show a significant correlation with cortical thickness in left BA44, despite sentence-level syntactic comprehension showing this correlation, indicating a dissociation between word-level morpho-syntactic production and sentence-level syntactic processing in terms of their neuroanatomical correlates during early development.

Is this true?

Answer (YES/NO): NO